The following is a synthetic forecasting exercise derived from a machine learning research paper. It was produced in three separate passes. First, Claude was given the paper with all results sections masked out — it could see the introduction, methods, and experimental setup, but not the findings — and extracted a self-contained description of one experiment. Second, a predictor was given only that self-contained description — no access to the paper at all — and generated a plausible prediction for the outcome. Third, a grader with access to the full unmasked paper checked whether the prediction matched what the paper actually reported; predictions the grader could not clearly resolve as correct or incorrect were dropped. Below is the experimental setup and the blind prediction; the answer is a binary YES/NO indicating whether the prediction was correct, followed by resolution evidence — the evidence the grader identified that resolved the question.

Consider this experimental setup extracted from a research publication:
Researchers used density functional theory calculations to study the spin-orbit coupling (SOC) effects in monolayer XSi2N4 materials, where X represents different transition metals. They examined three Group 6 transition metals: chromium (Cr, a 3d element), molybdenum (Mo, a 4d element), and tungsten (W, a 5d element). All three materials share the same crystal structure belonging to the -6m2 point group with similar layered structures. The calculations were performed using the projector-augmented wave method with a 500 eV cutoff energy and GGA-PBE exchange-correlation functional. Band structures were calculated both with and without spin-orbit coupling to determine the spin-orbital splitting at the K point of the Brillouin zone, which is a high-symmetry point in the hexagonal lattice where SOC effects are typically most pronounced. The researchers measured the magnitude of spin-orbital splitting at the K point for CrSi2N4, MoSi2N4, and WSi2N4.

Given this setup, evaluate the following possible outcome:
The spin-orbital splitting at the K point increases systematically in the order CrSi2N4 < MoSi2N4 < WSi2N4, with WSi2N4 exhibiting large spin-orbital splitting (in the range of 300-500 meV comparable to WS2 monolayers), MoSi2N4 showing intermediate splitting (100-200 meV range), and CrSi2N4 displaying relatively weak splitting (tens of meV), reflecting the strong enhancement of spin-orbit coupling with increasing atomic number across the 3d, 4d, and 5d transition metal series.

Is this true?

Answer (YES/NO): YES